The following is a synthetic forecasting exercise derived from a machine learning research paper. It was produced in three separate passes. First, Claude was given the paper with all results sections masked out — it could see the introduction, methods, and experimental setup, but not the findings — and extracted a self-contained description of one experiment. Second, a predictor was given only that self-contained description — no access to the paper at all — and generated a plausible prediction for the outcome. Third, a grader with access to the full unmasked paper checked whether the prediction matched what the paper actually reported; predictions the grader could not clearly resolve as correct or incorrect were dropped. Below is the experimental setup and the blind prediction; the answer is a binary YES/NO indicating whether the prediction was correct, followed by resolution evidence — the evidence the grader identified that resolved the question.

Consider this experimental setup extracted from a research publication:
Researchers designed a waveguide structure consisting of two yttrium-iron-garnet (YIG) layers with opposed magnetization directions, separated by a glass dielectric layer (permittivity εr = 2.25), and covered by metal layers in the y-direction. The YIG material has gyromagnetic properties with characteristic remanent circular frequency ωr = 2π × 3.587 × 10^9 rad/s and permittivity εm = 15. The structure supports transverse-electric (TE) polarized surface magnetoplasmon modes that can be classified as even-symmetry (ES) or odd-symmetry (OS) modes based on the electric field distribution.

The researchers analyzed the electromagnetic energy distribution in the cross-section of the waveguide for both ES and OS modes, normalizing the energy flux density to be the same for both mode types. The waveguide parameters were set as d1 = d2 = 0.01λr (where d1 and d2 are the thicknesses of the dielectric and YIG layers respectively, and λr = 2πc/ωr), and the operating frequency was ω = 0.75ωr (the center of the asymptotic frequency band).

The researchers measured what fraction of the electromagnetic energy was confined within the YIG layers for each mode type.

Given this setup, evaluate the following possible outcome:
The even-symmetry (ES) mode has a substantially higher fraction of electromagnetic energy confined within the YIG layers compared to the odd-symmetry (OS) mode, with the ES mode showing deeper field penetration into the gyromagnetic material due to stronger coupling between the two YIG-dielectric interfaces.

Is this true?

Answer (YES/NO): NO